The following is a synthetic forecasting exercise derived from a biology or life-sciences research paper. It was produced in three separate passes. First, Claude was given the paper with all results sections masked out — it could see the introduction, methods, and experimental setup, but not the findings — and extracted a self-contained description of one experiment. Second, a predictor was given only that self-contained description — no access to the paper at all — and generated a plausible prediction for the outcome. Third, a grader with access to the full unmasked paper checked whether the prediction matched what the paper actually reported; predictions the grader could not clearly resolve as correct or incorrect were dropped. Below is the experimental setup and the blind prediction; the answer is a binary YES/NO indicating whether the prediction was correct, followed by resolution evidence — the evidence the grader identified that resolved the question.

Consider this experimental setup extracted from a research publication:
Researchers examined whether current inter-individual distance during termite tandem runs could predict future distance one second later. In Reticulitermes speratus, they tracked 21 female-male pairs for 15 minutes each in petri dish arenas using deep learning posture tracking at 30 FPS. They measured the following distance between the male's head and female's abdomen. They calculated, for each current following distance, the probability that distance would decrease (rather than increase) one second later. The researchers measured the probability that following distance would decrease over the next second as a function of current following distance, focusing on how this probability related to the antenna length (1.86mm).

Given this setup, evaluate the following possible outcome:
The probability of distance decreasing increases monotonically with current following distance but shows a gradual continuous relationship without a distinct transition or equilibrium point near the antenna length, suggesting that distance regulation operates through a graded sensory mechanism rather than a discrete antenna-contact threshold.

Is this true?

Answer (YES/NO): NO